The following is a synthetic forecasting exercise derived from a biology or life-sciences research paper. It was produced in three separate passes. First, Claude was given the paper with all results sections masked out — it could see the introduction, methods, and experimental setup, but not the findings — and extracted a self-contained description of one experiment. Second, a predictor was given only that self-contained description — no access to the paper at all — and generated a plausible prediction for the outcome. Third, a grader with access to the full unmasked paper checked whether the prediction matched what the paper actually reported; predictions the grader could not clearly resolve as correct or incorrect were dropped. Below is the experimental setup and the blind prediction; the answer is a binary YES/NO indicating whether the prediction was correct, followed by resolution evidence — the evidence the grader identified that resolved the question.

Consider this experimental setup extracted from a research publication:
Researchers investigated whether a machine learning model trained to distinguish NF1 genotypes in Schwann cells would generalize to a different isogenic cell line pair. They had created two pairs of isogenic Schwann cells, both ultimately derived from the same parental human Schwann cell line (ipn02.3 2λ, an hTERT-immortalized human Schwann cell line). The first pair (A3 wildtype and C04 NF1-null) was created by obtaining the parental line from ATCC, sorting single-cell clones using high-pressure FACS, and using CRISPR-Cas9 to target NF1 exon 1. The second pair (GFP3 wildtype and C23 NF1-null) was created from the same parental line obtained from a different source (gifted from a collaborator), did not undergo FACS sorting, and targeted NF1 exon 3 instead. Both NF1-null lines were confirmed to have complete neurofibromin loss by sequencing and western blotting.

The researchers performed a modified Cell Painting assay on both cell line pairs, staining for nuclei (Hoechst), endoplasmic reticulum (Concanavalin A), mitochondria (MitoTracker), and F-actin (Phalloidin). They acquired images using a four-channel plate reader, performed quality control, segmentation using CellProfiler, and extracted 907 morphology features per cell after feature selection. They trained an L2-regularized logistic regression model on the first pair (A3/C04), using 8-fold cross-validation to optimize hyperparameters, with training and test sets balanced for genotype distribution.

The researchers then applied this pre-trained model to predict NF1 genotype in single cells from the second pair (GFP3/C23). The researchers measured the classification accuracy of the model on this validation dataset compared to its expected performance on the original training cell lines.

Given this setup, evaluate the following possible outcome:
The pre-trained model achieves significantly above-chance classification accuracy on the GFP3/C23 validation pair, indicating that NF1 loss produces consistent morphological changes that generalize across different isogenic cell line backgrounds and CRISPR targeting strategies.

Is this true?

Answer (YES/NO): NO